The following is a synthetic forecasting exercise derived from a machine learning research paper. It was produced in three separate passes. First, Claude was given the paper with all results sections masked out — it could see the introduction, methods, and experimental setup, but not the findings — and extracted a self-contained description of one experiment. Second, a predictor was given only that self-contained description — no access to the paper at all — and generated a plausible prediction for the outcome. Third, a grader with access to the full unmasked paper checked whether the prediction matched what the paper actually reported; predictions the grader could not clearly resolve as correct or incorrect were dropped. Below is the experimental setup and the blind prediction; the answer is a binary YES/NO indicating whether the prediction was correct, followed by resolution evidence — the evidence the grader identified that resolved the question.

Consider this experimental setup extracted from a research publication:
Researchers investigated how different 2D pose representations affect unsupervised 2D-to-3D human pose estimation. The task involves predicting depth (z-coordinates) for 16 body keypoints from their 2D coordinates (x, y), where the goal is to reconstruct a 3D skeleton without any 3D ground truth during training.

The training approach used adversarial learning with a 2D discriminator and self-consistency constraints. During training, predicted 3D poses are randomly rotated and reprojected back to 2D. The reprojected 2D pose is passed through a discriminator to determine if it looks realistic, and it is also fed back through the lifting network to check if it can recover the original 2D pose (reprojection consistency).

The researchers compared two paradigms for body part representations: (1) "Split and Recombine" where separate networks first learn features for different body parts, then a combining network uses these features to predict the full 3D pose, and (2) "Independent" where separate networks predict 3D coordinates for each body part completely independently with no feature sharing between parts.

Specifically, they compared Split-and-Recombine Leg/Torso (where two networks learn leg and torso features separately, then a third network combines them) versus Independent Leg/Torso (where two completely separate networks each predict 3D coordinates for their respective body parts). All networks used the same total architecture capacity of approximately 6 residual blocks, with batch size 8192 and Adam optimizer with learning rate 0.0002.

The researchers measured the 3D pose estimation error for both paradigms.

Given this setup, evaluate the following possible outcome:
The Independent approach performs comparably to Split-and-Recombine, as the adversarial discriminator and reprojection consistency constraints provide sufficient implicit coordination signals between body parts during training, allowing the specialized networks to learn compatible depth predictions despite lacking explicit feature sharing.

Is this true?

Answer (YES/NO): NO